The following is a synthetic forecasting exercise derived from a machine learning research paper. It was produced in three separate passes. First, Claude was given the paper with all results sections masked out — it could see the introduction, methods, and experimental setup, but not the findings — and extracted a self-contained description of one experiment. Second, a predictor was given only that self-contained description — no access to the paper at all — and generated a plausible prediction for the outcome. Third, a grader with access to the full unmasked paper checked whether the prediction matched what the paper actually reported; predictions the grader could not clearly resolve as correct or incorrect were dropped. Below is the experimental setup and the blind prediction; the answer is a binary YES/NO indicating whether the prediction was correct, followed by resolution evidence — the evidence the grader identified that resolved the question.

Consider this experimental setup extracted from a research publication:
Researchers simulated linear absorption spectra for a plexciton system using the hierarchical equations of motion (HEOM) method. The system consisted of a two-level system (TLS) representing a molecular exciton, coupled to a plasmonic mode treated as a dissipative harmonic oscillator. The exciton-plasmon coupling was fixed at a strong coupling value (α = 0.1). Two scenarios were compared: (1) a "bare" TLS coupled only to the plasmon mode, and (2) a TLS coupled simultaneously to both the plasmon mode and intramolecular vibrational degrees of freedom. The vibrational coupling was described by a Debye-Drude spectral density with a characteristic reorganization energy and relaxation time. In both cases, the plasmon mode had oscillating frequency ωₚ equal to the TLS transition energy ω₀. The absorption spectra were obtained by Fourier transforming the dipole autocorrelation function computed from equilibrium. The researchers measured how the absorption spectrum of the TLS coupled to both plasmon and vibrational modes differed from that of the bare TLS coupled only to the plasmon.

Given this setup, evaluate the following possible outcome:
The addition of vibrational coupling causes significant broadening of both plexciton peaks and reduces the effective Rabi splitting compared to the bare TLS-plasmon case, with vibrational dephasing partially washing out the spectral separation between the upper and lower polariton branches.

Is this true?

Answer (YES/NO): NO